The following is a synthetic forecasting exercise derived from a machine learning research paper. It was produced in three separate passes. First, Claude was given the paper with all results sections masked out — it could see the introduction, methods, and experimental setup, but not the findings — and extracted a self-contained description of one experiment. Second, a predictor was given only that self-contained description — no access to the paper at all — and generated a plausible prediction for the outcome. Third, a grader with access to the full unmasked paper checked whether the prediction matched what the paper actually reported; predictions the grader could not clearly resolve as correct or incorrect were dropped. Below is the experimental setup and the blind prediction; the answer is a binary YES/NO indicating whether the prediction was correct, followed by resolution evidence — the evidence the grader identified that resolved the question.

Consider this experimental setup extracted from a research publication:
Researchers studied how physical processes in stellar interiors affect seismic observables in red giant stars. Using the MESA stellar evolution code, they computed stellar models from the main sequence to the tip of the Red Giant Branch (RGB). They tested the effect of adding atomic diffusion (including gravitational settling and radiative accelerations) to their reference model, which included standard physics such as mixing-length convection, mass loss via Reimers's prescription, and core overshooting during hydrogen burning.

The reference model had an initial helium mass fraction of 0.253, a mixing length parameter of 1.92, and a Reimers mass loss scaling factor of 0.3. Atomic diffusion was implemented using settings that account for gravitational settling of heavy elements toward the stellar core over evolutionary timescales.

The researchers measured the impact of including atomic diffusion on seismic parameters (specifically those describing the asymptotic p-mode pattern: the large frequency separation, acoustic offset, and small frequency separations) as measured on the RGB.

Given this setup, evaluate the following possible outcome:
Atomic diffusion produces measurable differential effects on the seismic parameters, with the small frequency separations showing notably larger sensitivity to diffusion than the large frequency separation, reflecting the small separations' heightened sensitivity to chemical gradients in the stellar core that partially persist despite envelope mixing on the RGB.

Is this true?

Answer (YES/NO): NO